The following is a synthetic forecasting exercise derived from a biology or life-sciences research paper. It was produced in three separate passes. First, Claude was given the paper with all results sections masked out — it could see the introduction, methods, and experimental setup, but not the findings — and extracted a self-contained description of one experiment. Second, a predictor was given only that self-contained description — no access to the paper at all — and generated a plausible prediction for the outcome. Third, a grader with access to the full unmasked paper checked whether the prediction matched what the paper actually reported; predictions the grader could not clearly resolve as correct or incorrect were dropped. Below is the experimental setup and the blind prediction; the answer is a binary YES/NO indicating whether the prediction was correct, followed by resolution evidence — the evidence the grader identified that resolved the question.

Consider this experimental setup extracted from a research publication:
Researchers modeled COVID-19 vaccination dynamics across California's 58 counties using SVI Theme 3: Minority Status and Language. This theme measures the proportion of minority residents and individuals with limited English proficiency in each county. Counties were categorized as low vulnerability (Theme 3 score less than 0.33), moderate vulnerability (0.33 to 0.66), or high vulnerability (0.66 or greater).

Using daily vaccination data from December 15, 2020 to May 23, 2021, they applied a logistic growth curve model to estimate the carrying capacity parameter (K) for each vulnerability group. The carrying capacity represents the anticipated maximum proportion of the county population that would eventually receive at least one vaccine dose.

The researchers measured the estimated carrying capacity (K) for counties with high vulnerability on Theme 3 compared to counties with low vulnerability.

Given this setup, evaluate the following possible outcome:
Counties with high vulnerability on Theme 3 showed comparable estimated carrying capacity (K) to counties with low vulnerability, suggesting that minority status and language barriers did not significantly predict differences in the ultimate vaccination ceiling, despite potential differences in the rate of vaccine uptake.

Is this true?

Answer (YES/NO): NO